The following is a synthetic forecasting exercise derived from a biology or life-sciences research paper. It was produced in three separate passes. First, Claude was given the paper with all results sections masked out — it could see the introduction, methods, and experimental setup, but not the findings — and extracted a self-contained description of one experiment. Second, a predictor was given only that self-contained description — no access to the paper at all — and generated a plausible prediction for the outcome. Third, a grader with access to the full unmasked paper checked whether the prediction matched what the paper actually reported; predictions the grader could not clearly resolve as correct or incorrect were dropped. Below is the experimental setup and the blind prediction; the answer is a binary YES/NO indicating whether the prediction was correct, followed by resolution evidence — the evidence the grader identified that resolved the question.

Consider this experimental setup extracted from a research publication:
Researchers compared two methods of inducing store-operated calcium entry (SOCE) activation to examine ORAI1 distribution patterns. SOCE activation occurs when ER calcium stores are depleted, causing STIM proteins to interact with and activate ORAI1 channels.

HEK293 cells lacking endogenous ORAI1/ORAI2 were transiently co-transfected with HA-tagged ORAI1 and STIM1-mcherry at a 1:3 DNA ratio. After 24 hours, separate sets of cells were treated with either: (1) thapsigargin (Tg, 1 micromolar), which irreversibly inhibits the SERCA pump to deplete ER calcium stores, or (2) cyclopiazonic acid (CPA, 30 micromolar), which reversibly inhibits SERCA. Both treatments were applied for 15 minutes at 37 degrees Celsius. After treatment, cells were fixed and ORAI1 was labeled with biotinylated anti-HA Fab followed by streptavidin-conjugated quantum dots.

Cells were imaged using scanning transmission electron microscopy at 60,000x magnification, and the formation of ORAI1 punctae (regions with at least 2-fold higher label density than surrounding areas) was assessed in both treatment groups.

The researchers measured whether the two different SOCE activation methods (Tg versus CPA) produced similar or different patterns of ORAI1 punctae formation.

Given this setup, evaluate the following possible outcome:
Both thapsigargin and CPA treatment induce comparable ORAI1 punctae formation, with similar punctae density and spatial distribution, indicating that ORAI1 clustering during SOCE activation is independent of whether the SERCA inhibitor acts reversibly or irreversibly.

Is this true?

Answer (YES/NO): NO